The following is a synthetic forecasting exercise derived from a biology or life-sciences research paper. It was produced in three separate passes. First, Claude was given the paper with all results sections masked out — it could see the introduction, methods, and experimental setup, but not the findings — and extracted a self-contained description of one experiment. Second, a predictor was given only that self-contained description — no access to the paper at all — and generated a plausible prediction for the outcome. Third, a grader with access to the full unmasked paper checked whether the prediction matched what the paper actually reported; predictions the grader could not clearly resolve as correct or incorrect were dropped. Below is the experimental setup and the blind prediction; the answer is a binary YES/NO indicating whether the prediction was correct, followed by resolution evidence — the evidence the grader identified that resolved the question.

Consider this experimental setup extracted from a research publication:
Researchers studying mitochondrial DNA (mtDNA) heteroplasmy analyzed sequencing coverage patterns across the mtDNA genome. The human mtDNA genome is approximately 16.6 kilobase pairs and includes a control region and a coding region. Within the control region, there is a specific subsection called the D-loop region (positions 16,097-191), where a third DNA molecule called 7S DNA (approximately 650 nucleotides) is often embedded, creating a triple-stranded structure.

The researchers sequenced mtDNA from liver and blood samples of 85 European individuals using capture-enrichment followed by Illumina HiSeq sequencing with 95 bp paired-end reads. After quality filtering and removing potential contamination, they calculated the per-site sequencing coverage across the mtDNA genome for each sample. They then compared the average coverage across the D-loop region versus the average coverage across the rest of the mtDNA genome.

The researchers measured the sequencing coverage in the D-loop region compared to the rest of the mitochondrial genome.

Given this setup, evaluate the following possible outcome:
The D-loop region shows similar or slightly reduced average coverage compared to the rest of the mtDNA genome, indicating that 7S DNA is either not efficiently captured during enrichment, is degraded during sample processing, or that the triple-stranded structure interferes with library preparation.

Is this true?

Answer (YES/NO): YES